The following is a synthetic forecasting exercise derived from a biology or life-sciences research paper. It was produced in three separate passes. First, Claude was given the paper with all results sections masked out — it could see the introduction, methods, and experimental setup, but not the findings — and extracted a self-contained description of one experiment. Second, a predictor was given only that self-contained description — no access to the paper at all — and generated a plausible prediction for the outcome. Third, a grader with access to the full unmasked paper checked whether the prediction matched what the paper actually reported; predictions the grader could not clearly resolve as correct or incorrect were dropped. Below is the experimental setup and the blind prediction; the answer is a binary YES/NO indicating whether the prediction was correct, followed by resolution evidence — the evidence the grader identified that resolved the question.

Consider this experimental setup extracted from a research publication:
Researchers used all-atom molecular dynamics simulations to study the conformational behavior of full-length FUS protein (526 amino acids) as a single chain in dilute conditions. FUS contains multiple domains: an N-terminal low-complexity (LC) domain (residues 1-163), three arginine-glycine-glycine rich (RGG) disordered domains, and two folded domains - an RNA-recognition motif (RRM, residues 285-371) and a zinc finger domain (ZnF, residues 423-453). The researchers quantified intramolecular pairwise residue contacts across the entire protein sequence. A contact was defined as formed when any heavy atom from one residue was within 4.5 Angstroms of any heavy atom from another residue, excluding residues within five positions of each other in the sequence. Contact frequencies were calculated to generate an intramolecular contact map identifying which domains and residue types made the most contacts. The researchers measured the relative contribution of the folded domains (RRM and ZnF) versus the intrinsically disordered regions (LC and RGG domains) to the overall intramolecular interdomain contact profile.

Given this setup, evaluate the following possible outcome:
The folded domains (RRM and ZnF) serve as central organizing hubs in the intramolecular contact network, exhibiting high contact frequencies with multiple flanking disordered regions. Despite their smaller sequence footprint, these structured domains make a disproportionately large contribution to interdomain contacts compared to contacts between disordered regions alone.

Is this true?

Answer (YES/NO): NO